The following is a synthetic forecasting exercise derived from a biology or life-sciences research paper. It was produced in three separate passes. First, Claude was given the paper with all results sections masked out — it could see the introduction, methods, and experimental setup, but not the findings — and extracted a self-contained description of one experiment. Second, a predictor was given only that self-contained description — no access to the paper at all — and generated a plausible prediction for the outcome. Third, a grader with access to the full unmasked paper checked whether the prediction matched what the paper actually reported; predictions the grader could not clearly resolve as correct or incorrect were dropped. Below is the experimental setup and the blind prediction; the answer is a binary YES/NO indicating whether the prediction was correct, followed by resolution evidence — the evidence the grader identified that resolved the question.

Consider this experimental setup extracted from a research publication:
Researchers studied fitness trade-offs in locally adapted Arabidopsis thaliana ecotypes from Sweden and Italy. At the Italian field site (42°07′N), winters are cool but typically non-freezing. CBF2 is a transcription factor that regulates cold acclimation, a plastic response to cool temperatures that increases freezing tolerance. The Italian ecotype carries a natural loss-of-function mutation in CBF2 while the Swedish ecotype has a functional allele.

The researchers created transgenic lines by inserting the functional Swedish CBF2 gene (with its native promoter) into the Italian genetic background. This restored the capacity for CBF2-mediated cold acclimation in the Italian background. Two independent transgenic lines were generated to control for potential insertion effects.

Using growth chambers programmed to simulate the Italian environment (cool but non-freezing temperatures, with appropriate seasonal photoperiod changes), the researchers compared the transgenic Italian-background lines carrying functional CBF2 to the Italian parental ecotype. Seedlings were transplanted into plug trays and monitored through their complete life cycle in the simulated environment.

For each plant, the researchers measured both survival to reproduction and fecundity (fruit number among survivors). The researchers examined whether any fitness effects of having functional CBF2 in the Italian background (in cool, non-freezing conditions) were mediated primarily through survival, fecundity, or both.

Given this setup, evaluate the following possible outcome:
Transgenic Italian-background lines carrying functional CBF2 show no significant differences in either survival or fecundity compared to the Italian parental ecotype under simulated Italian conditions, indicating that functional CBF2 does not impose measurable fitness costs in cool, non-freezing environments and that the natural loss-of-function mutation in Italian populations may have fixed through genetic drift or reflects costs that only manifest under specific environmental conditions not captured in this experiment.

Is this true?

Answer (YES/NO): NO